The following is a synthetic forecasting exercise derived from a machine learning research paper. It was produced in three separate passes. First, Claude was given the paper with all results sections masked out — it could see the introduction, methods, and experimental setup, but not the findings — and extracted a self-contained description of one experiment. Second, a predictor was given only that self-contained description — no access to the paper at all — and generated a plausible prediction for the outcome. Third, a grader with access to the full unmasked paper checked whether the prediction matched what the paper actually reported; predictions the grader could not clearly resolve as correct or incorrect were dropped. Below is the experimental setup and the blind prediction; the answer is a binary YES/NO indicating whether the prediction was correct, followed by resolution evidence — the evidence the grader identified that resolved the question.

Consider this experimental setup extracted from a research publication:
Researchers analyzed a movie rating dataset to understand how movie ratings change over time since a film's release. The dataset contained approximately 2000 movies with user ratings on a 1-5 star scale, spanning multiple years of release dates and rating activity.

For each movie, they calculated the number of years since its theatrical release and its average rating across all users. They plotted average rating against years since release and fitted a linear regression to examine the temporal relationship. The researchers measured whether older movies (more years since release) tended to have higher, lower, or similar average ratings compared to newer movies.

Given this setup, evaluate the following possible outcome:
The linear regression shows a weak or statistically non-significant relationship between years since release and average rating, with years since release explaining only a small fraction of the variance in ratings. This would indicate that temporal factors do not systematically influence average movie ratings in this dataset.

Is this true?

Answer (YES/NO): NO